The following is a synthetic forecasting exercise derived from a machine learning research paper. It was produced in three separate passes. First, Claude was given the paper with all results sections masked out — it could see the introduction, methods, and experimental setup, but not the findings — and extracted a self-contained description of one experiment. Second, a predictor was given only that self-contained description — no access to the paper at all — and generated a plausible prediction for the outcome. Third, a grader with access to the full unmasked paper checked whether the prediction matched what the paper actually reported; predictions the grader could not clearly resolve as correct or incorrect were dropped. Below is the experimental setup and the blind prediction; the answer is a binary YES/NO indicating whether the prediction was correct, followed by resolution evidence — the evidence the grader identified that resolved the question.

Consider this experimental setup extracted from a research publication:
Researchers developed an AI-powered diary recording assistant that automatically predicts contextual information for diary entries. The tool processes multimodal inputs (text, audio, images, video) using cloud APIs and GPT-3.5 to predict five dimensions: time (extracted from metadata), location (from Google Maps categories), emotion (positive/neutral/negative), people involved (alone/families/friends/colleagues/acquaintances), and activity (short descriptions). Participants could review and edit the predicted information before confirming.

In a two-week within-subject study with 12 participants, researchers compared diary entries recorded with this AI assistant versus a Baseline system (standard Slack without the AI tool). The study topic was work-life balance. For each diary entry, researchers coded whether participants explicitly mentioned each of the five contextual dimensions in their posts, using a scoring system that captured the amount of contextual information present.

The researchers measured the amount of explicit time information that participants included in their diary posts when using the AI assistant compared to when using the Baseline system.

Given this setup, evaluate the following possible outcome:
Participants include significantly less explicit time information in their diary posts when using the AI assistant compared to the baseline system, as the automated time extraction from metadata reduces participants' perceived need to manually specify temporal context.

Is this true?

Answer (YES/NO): YES